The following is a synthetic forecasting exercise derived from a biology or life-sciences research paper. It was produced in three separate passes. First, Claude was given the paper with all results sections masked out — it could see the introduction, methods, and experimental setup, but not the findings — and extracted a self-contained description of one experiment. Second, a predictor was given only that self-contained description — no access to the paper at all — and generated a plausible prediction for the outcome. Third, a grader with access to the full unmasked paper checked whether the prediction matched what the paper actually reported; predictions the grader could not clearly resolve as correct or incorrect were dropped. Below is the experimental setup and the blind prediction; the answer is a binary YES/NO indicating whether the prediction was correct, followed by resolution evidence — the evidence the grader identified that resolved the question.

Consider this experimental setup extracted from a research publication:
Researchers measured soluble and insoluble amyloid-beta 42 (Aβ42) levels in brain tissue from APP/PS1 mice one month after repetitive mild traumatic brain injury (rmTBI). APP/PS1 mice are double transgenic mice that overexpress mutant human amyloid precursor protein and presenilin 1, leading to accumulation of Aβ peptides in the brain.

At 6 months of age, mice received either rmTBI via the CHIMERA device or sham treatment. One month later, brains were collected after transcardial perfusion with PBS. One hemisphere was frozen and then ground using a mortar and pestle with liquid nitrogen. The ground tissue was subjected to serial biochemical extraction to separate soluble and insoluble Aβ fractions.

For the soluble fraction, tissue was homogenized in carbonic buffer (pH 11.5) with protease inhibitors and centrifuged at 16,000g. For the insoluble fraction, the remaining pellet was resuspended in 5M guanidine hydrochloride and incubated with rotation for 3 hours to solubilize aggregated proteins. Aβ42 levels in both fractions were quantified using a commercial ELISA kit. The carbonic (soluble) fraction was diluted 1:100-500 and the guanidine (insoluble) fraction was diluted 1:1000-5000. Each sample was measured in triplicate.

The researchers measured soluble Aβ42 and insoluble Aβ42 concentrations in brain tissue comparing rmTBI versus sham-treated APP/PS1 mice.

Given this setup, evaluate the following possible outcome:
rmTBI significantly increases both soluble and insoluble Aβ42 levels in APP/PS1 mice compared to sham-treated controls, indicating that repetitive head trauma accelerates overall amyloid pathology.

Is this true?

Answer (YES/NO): NO